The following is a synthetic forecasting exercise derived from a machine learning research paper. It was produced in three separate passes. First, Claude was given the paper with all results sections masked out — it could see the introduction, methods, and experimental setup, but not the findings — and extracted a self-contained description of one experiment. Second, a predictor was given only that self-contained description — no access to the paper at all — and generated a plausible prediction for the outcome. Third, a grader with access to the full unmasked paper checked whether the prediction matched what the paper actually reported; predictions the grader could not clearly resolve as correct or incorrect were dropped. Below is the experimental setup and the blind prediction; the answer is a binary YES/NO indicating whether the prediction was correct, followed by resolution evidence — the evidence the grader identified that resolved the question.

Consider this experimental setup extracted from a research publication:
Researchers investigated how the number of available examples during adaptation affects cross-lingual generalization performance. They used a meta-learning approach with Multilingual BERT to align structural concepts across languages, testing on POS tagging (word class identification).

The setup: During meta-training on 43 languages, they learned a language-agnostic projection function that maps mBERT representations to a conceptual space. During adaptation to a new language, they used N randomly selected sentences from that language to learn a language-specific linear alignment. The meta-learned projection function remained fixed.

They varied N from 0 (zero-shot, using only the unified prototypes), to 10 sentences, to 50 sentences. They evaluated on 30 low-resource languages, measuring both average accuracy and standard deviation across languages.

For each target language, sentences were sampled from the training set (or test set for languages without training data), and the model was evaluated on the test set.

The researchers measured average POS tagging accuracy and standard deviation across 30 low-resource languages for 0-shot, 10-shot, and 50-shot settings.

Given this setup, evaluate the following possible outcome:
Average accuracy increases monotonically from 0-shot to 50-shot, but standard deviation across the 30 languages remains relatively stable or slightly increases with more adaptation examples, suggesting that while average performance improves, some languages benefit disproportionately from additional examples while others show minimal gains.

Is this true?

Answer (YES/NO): NO